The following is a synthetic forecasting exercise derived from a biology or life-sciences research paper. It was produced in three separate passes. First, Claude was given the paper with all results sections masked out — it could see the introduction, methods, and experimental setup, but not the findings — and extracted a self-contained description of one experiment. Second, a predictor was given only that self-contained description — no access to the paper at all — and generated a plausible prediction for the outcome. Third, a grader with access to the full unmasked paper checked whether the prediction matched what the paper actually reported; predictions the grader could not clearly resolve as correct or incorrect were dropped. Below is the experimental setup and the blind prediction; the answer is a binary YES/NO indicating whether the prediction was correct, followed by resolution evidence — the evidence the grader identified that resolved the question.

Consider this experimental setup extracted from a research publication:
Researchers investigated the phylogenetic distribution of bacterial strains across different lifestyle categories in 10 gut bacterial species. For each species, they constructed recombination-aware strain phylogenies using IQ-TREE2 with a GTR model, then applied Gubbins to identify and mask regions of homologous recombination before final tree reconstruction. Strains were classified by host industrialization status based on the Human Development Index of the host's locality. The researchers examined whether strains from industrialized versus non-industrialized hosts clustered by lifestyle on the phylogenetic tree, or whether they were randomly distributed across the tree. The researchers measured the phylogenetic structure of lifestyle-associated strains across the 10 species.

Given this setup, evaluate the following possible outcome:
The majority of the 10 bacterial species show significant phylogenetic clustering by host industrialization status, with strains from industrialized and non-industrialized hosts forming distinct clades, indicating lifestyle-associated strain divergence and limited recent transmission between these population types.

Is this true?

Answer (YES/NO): NO